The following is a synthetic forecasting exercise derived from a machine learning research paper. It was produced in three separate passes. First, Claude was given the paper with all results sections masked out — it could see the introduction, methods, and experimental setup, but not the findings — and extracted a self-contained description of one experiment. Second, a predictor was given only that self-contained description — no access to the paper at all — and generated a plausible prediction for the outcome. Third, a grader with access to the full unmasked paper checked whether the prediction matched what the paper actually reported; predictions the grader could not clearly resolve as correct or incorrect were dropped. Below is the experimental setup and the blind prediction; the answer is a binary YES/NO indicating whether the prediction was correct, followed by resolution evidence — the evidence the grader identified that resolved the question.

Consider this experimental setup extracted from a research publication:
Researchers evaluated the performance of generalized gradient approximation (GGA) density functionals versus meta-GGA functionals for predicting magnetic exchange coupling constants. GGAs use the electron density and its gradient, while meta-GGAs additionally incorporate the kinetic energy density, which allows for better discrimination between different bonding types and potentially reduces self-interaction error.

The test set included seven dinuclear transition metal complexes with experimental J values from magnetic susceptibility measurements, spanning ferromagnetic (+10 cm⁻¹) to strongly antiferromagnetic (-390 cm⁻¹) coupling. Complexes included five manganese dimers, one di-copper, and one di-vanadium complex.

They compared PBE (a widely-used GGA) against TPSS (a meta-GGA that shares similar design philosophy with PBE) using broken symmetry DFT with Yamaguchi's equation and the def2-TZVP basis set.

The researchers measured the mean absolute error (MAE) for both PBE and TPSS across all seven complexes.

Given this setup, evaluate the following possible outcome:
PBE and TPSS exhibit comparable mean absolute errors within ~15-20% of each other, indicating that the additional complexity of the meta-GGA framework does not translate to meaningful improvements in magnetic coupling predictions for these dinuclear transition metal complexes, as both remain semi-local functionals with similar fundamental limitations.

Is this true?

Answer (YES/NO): NO